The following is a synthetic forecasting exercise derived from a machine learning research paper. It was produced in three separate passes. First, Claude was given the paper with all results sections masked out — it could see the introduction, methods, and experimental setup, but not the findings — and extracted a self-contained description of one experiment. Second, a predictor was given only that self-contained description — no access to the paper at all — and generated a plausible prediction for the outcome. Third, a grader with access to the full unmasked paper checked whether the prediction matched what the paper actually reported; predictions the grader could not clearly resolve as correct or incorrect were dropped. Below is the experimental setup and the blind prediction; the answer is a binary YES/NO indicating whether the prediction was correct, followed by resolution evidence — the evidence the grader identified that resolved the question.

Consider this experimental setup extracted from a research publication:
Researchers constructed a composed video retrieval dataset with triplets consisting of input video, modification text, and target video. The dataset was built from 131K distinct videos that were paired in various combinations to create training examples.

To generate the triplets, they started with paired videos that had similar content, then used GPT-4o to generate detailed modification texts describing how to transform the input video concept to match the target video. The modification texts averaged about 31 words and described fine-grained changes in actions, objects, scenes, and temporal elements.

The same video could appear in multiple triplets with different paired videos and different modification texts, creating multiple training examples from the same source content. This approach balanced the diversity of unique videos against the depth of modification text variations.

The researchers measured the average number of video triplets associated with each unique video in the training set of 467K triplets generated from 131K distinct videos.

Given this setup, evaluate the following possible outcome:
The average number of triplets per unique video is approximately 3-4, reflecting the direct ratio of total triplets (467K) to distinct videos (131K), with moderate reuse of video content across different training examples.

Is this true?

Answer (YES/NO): NO